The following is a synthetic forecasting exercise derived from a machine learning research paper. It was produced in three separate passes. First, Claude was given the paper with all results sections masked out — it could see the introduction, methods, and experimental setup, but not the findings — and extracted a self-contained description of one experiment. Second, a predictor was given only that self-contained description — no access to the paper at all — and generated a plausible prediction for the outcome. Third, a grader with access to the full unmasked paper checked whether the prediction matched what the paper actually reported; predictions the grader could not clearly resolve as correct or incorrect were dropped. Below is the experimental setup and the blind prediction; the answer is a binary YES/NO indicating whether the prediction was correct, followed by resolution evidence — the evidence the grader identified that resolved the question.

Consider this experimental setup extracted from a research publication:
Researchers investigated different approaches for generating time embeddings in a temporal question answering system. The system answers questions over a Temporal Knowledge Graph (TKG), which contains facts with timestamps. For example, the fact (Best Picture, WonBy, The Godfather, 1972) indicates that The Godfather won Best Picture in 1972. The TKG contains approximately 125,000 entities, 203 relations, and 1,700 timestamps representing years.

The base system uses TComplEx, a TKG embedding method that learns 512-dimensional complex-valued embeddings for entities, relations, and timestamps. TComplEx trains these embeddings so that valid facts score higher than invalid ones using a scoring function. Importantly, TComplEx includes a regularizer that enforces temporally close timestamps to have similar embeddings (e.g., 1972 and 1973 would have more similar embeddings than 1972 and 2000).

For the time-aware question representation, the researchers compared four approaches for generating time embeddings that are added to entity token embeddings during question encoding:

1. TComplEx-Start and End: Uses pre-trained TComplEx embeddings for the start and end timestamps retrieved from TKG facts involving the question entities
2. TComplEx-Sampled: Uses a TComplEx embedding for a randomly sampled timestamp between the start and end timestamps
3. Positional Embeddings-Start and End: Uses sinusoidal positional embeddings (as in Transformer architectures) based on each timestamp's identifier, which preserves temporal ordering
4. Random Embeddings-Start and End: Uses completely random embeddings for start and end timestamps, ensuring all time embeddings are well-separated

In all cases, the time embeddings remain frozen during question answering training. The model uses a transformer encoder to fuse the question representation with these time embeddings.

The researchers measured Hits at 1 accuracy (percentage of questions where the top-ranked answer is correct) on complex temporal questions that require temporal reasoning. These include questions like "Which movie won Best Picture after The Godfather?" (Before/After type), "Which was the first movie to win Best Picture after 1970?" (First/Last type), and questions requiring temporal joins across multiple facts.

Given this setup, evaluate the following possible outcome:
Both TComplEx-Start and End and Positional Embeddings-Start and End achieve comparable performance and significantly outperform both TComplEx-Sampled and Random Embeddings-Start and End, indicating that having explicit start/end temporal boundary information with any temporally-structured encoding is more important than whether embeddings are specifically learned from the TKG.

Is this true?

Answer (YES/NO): NO